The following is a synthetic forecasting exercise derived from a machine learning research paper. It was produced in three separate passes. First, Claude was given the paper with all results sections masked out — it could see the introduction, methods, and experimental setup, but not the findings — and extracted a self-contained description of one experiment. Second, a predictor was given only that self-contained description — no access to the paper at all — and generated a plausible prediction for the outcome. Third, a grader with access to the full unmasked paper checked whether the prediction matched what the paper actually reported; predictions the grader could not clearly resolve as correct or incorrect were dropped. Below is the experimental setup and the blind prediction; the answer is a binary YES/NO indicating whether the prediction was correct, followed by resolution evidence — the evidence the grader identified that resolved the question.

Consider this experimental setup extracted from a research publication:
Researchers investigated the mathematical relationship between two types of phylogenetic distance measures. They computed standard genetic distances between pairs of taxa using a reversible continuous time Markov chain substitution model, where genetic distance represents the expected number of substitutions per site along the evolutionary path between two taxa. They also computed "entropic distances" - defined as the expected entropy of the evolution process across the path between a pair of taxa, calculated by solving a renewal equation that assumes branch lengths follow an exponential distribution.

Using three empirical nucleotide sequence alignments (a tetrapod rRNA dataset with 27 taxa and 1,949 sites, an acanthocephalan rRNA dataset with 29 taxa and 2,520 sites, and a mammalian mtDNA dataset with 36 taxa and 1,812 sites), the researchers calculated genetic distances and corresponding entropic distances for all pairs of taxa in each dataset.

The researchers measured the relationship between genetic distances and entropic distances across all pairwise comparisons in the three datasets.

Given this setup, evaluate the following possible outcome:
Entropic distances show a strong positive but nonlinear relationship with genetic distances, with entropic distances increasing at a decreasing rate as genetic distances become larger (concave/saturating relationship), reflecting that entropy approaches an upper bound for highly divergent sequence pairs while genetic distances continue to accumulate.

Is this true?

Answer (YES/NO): NO